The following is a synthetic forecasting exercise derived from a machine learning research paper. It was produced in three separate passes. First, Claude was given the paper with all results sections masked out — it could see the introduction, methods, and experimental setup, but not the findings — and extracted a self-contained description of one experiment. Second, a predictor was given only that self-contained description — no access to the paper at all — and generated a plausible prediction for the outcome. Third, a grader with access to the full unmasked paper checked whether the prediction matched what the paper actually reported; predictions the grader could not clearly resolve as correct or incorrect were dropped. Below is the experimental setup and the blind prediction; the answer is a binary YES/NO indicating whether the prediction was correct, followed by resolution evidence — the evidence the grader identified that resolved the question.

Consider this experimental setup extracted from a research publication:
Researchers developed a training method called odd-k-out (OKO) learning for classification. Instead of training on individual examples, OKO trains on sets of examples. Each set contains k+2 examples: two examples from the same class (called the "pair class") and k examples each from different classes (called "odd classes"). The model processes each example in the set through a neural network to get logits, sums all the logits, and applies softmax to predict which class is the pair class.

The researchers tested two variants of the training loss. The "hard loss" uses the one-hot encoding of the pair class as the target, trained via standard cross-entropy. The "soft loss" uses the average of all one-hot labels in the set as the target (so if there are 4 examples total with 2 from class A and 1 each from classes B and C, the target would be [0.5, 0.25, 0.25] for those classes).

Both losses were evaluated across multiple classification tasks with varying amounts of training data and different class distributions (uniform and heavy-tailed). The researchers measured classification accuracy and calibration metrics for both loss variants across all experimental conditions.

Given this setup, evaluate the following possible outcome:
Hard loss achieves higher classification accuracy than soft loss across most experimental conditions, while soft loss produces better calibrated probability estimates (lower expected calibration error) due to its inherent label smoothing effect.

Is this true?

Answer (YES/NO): NO